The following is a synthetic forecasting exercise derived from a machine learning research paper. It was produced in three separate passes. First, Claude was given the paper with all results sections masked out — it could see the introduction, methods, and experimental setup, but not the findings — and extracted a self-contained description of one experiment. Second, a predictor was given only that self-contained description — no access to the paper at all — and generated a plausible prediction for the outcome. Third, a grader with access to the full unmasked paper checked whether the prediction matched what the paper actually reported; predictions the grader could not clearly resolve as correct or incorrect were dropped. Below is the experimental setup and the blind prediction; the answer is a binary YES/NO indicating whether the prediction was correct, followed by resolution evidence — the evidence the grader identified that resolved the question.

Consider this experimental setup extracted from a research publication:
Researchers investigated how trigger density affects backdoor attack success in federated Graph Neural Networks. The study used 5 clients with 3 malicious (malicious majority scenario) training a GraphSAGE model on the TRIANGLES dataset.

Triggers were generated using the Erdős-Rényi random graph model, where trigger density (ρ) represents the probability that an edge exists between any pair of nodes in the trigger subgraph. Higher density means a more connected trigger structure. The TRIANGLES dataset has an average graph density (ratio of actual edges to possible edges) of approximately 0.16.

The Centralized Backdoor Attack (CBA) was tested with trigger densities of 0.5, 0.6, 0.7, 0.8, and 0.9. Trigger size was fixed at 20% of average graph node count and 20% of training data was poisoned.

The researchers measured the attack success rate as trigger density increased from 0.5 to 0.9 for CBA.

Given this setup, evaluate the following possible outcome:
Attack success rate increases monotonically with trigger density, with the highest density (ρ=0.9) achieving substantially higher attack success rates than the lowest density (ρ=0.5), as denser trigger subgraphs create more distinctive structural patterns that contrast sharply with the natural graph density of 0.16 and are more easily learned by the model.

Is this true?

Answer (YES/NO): NO